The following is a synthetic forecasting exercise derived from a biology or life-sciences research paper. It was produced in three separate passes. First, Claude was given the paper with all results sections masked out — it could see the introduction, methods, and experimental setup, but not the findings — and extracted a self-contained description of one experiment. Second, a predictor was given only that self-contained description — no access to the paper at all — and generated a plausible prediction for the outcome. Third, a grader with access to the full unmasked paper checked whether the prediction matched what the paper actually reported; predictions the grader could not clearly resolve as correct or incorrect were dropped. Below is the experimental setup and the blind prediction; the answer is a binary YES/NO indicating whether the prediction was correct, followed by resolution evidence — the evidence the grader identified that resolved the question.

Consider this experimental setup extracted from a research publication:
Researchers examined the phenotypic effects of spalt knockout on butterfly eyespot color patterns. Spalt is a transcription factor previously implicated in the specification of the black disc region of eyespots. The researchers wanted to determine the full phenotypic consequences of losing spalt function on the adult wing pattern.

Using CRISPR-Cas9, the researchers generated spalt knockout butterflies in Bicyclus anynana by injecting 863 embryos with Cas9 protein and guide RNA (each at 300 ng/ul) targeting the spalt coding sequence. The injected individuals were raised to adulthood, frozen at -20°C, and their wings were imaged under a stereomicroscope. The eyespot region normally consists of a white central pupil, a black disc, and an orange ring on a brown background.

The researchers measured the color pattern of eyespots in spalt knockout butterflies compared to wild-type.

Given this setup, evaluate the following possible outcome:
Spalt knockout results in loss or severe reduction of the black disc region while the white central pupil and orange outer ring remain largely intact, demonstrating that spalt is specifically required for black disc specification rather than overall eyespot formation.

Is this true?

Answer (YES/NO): NO